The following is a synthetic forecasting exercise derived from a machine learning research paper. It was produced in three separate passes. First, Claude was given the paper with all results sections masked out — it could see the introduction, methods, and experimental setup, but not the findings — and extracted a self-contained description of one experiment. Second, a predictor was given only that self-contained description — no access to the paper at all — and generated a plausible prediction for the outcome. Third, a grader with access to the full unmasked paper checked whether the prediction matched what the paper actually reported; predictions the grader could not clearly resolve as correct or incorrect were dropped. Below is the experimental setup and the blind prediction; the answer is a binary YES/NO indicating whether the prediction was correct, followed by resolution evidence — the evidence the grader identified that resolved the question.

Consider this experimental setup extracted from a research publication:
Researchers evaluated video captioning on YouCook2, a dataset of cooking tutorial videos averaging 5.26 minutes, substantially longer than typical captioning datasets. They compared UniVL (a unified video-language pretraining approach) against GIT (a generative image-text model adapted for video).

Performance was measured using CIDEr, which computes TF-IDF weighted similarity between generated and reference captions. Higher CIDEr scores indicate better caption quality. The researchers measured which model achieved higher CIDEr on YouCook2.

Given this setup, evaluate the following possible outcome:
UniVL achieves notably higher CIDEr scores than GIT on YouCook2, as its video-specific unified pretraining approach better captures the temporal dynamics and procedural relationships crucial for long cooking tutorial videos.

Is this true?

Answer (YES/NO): NO